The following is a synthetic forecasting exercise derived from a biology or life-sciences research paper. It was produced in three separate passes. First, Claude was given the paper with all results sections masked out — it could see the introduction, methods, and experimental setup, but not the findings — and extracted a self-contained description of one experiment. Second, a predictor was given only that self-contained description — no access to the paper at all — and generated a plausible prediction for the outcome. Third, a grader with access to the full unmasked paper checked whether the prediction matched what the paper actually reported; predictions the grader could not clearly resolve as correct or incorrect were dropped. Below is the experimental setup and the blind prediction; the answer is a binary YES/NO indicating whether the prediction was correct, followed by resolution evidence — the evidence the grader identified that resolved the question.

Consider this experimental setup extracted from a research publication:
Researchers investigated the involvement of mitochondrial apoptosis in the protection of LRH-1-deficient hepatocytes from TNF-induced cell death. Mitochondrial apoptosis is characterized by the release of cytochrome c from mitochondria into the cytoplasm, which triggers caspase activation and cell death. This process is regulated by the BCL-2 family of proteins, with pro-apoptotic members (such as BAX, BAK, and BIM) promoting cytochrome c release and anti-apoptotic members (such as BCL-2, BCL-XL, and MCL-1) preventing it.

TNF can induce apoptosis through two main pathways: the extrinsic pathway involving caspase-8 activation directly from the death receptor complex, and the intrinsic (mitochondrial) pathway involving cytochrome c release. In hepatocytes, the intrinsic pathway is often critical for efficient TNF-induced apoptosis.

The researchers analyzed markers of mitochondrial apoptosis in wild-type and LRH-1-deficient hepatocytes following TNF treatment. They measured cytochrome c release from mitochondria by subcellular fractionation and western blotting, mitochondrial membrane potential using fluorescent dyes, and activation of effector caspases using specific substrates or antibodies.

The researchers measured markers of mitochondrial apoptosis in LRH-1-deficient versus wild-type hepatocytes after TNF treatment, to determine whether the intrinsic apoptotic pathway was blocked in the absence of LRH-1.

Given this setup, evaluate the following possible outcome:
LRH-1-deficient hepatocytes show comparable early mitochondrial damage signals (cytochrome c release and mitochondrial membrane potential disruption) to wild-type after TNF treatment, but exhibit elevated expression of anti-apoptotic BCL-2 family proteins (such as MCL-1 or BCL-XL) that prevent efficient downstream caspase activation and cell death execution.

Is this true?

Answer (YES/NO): NO